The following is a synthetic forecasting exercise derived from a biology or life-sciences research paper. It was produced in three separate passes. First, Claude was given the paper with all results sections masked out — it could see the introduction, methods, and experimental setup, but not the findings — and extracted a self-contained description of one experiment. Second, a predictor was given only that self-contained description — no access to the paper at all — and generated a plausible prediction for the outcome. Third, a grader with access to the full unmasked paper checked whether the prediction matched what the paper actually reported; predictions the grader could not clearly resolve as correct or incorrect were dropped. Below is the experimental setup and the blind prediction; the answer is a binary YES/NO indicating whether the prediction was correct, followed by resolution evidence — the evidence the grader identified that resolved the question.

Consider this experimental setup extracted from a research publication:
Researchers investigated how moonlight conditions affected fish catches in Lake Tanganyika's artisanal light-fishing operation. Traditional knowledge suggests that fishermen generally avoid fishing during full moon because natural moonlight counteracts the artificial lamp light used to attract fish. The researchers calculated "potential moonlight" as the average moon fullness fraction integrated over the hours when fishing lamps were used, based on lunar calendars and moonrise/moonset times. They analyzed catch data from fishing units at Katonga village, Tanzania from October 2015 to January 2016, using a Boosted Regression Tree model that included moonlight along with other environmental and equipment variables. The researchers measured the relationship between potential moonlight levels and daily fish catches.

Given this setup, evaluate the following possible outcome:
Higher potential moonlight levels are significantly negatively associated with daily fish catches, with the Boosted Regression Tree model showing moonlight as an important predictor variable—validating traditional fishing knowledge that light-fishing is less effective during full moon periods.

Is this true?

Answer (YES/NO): YES